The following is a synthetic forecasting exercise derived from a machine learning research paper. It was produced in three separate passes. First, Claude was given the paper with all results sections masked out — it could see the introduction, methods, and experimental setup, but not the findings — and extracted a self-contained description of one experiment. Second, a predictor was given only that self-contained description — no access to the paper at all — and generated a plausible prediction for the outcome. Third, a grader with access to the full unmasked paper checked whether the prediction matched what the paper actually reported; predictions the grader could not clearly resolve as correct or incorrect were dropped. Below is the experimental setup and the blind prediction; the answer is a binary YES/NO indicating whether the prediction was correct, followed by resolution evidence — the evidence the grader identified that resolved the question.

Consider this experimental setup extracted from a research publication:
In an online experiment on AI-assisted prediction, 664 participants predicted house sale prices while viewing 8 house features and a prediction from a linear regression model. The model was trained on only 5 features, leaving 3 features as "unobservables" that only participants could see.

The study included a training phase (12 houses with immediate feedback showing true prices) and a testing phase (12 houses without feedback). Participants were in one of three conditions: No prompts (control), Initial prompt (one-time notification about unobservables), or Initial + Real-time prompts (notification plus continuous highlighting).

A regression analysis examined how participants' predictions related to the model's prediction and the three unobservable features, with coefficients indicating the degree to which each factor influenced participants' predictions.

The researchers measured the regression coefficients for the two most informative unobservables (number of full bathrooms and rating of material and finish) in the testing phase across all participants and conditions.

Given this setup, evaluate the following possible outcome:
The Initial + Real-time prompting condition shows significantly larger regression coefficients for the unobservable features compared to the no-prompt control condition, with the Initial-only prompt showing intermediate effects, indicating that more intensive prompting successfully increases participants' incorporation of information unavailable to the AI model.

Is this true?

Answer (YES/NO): NO